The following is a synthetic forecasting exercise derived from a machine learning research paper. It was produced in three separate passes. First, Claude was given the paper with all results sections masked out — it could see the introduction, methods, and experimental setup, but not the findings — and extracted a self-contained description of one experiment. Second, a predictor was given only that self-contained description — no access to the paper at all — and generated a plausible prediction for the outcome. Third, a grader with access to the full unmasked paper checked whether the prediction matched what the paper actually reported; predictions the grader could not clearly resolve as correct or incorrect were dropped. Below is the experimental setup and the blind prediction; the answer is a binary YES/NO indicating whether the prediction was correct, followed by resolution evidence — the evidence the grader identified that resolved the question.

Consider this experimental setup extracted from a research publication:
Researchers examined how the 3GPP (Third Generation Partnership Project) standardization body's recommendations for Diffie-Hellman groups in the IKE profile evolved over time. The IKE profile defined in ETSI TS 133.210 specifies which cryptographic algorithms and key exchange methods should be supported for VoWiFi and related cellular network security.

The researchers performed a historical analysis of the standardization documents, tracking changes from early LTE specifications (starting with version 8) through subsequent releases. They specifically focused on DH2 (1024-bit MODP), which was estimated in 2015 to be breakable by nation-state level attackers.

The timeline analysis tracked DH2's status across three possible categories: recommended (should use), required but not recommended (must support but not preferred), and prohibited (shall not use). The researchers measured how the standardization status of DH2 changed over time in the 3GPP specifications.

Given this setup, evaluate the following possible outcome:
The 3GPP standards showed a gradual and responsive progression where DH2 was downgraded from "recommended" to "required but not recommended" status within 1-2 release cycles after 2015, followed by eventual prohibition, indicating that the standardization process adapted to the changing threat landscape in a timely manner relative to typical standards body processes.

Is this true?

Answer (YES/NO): NO